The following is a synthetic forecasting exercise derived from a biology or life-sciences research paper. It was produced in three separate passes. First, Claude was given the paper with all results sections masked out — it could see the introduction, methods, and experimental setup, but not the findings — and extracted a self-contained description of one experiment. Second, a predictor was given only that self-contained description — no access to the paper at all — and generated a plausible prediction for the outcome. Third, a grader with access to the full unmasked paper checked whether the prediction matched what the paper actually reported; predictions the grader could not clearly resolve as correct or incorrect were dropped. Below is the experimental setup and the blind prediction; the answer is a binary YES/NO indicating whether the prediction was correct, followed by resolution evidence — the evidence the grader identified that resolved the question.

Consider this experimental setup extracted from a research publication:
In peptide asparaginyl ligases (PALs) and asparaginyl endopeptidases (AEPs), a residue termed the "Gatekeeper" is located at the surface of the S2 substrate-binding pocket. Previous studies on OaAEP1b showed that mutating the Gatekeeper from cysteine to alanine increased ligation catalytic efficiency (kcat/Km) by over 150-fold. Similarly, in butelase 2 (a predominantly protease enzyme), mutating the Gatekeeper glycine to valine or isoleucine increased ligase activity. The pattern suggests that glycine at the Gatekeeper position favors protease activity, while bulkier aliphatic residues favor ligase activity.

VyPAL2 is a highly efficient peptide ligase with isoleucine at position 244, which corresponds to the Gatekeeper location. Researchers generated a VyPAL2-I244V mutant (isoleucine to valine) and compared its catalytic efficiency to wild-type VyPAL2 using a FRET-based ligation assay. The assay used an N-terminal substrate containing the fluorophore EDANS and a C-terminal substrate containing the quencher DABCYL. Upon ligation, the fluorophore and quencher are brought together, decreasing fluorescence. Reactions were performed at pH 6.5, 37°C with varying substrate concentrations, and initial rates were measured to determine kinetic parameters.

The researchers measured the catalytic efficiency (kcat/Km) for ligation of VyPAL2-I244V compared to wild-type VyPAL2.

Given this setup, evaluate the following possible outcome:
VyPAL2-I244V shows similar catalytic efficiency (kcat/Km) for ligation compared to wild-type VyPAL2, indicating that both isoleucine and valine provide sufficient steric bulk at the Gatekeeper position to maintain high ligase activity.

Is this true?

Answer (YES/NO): NO